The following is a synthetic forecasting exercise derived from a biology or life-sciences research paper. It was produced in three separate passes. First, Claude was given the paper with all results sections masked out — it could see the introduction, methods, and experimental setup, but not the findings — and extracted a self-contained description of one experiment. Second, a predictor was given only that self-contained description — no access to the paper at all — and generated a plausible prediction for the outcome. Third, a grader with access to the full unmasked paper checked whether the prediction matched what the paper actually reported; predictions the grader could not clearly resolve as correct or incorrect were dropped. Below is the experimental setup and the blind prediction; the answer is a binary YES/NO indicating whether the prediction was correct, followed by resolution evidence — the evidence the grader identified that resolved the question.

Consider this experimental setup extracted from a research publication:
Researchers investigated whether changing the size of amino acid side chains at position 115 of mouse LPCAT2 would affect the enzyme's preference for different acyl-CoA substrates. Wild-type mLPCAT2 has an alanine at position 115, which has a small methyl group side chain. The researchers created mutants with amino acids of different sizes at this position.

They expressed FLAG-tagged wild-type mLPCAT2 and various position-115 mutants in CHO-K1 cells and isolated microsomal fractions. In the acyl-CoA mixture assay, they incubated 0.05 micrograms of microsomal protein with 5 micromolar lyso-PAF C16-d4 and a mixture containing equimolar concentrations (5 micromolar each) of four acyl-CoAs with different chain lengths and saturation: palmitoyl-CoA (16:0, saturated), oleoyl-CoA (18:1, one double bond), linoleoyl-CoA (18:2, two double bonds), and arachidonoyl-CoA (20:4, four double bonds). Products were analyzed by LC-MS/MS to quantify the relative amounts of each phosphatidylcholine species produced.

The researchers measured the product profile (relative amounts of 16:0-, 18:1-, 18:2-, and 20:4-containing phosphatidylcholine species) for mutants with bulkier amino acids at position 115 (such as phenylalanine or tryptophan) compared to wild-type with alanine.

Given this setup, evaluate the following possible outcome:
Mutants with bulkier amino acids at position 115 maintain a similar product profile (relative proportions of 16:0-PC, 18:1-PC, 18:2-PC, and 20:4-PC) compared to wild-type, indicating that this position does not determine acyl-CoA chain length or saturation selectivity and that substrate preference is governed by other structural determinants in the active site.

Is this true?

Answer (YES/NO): NO